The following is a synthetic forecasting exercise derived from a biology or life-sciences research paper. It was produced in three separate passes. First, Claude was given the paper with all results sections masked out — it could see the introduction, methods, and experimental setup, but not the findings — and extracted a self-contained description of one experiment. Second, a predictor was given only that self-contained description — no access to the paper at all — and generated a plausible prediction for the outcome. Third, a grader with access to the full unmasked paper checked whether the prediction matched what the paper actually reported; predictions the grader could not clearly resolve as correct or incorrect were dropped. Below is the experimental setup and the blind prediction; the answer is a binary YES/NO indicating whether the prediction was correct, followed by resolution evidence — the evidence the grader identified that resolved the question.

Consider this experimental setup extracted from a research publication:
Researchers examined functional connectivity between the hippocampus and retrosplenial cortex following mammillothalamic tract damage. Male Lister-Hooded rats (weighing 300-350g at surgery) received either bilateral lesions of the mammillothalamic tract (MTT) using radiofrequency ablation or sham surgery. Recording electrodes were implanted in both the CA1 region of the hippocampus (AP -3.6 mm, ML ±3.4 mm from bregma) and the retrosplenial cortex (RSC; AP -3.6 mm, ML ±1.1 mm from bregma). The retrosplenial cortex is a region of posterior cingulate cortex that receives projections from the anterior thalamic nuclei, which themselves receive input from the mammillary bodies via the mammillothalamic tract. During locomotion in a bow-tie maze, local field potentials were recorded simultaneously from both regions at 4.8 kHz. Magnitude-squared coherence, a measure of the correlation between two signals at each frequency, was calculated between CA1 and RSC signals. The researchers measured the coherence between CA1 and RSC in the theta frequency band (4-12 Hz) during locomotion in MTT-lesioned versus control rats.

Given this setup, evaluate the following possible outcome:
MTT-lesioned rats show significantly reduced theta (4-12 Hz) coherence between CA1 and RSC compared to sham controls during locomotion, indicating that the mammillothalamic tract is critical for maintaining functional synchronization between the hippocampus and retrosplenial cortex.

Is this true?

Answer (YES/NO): NO